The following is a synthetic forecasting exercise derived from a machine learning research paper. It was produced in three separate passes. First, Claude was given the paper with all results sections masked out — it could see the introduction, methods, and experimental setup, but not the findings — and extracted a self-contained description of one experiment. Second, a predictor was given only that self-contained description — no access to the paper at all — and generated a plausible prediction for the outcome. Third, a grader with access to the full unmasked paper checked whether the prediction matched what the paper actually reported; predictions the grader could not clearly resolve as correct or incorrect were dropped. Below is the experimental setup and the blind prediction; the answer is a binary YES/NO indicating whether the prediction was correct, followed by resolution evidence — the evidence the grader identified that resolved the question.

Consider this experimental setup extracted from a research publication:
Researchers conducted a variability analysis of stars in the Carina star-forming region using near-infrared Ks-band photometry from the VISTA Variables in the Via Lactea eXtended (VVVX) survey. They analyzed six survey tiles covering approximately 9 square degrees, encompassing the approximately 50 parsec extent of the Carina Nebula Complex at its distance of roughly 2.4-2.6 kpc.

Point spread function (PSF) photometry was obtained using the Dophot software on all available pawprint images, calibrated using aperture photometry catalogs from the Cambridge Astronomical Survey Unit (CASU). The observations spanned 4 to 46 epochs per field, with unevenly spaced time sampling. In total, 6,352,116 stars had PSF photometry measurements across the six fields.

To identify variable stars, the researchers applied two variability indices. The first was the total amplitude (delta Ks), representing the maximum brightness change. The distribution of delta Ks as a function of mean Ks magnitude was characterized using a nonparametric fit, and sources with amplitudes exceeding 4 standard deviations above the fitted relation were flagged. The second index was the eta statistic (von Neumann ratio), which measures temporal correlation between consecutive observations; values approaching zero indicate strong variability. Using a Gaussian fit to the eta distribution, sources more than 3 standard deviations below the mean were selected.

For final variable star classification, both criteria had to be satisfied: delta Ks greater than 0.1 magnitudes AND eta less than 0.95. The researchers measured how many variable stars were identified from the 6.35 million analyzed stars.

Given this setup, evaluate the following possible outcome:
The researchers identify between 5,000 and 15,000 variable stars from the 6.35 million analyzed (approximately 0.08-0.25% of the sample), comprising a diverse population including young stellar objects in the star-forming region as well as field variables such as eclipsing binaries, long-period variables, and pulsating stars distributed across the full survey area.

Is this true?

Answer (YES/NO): NO